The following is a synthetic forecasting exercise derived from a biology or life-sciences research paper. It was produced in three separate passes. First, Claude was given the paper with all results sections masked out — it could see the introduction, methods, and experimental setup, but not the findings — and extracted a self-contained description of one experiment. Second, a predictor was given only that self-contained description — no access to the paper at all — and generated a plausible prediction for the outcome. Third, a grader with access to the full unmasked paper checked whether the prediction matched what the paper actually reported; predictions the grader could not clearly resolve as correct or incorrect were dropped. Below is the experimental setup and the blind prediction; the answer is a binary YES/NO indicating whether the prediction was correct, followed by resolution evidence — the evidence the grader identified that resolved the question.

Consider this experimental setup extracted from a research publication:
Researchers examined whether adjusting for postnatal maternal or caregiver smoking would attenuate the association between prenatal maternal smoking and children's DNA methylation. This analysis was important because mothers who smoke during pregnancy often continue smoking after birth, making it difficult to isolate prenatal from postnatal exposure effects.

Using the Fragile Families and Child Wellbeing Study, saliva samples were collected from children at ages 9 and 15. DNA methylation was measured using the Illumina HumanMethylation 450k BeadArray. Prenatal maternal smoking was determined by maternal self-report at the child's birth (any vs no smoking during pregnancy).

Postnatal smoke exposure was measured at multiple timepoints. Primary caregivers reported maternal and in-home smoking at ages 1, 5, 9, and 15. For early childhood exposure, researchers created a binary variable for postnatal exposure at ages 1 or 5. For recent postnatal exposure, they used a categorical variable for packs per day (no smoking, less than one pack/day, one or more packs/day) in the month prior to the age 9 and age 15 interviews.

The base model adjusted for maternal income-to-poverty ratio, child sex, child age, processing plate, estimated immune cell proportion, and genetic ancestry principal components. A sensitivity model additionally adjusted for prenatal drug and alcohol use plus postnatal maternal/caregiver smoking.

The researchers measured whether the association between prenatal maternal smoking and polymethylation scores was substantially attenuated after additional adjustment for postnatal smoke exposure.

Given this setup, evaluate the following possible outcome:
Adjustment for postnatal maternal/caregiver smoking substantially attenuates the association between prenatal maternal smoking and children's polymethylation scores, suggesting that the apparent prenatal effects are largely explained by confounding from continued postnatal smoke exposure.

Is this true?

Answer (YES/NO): NO